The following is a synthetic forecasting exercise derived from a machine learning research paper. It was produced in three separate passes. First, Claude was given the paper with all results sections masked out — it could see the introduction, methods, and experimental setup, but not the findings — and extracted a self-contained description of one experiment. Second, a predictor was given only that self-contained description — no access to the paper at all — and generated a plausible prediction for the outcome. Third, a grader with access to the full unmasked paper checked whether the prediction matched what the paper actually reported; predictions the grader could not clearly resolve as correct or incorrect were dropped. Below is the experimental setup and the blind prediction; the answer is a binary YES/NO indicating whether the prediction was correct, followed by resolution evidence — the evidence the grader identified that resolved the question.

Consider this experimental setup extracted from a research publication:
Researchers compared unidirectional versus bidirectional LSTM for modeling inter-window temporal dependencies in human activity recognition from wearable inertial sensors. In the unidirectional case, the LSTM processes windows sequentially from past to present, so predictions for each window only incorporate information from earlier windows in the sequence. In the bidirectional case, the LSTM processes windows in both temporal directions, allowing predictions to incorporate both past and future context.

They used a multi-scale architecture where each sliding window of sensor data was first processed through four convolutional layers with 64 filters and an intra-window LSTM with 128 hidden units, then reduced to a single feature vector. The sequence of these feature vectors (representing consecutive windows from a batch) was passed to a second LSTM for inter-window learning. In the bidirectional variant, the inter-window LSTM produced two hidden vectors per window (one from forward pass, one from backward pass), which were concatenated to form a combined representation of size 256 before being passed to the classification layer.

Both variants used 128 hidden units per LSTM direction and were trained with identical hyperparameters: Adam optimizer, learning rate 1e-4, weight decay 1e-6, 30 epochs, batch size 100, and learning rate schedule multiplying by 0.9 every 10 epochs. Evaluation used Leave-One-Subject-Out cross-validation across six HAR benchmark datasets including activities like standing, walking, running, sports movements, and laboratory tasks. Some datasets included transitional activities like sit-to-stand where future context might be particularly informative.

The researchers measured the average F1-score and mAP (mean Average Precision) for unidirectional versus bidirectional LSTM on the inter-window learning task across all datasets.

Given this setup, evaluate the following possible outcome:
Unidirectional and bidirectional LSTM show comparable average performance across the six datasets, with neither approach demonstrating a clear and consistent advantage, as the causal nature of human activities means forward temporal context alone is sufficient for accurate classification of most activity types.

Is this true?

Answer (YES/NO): NO